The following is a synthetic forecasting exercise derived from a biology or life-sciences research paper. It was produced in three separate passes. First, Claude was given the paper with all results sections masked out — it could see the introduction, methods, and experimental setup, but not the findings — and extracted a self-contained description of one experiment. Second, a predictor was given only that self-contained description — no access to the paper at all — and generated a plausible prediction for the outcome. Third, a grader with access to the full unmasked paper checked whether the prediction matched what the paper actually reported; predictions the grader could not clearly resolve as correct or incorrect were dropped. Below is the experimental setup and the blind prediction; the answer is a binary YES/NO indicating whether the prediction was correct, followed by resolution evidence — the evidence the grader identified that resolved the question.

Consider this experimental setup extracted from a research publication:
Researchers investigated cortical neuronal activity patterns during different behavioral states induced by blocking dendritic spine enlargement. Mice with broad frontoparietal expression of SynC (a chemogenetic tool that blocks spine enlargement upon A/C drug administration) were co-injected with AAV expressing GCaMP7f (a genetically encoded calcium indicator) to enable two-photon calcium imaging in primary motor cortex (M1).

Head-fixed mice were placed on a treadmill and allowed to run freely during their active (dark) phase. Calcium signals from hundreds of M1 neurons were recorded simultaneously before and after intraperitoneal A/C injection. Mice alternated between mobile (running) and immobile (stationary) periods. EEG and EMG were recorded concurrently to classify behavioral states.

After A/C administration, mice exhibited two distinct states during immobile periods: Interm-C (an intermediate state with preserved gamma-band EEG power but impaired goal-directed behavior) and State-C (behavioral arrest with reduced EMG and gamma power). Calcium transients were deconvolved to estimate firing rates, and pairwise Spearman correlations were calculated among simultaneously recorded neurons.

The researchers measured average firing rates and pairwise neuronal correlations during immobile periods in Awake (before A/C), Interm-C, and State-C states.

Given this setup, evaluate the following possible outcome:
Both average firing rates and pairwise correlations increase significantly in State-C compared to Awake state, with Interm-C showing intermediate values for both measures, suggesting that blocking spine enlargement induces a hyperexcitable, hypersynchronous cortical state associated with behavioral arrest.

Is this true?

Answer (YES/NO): NO